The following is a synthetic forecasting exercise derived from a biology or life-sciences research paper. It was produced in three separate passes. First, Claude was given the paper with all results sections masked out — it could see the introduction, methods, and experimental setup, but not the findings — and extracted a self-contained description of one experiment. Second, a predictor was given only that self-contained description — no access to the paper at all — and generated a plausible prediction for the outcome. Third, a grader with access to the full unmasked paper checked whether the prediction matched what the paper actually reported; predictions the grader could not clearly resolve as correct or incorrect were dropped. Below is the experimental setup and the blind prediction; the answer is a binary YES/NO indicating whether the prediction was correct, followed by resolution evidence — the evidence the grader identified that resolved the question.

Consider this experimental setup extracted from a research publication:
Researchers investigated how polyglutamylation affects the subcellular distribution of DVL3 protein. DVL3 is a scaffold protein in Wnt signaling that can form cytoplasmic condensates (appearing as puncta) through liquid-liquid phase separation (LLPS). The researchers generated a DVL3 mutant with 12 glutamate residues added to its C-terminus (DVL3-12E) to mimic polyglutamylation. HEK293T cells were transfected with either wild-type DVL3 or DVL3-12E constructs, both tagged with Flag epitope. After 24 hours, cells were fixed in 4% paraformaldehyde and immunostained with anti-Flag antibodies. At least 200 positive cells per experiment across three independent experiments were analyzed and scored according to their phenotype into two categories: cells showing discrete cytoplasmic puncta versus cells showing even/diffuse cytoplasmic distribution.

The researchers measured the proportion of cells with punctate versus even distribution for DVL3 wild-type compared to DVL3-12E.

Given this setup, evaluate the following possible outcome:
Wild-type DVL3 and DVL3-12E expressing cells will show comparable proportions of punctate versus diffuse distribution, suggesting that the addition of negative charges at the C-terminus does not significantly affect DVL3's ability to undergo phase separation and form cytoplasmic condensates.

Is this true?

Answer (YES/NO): NO